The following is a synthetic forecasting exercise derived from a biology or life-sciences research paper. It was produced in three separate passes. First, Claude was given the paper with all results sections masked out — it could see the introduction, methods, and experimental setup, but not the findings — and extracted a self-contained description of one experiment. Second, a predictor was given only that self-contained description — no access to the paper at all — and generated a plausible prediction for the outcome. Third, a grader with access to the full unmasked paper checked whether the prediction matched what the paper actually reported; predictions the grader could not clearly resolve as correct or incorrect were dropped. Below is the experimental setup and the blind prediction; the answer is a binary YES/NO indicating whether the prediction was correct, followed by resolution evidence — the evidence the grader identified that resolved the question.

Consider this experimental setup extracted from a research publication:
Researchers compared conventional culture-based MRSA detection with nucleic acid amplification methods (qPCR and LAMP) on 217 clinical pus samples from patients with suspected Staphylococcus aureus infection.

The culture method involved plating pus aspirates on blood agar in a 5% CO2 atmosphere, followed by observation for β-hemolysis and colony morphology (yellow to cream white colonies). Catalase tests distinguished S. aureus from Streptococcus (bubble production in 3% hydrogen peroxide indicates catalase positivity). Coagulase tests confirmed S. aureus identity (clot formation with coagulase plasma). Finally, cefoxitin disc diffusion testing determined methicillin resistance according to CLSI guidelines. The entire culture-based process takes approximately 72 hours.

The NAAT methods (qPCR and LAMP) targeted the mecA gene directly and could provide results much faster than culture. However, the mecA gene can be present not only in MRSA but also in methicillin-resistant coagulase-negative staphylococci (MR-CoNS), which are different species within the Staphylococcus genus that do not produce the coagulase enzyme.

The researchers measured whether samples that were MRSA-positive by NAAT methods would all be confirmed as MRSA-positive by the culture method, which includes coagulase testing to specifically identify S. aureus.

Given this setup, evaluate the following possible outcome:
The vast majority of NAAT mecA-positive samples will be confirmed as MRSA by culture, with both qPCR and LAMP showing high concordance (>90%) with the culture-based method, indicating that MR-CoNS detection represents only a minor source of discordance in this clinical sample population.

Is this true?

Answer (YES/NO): NO